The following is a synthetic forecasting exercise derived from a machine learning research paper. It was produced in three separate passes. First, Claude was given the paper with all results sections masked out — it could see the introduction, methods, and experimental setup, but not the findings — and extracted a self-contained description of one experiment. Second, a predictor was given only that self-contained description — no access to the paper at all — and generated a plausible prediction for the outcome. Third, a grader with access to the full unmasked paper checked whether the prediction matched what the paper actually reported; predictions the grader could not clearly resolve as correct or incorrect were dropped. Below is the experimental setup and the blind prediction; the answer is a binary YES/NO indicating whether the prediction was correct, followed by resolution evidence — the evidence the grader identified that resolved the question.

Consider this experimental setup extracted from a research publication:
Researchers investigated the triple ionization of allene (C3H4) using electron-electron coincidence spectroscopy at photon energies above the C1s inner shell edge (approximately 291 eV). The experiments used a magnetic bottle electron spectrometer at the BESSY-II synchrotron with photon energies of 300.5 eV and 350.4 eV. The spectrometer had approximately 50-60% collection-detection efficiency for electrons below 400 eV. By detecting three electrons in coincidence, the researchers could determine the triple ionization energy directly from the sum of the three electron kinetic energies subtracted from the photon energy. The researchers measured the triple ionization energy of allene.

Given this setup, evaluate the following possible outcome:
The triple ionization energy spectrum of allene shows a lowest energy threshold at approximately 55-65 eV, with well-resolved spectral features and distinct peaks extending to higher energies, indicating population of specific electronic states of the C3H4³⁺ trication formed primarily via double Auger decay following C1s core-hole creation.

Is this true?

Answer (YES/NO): NO